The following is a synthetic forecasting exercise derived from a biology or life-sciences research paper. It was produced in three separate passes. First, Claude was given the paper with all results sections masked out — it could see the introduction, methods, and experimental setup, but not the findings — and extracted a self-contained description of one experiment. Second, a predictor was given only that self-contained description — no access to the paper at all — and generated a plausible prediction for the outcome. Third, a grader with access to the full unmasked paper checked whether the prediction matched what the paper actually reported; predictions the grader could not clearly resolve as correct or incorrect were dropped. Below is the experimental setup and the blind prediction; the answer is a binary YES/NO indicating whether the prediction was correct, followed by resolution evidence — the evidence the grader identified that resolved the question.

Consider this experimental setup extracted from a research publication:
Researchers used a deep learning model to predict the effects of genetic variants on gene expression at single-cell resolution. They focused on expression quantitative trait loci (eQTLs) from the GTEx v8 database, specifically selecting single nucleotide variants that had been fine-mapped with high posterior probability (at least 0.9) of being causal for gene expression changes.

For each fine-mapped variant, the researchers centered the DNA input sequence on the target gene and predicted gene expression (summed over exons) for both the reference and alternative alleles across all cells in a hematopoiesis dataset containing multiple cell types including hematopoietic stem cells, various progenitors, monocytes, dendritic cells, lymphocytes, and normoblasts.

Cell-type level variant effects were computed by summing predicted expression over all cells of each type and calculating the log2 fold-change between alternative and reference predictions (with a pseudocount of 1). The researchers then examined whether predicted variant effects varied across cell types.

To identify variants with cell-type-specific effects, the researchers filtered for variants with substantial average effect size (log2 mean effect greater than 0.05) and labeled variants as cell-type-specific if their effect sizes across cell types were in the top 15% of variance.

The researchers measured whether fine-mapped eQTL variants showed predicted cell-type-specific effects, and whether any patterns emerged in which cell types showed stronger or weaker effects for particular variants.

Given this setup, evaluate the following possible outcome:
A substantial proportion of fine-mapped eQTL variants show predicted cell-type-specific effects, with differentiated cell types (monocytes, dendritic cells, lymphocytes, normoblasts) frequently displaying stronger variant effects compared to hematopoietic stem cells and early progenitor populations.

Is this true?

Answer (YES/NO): NO